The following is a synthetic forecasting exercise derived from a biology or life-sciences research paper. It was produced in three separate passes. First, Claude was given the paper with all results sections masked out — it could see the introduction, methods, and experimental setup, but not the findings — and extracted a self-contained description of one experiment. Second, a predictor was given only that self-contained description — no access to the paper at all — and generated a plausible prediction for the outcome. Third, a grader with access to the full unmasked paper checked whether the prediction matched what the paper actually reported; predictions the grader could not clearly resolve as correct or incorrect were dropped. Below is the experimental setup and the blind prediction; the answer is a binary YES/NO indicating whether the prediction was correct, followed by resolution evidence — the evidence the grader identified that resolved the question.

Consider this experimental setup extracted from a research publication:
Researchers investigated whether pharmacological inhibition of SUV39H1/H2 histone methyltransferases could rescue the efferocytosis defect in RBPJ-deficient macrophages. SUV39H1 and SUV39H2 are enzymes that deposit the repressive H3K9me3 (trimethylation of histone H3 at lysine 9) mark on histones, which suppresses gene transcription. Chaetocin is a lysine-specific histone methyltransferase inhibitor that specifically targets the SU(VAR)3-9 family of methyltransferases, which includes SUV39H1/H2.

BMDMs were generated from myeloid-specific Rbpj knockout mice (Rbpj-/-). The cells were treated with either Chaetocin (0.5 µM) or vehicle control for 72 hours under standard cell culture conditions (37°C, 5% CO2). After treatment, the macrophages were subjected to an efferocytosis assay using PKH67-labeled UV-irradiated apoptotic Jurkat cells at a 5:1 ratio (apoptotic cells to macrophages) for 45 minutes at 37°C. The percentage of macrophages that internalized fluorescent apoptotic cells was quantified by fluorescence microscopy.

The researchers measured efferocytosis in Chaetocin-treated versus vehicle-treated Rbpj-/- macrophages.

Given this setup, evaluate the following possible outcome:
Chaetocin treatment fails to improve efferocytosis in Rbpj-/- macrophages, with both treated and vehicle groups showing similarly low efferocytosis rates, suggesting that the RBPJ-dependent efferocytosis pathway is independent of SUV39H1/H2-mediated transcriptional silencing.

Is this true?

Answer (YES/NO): NO